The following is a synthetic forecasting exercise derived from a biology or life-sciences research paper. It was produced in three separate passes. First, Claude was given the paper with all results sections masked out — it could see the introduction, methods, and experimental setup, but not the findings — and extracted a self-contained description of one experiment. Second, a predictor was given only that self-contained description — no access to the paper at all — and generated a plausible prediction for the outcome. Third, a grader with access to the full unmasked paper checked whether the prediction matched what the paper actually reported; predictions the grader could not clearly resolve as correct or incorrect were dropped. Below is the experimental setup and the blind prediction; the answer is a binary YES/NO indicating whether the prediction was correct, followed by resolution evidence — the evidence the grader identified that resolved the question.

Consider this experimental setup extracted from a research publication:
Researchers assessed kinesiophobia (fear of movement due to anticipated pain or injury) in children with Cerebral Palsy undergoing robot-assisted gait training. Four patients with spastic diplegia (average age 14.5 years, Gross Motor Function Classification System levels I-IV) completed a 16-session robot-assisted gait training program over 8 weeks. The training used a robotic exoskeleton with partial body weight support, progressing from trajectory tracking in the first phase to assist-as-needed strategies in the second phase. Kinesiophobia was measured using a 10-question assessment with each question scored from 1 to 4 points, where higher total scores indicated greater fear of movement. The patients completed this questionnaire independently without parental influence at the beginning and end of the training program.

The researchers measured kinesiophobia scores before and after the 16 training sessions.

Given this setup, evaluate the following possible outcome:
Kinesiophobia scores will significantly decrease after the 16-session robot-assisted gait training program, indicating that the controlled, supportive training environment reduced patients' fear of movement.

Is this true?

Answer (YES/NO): NO